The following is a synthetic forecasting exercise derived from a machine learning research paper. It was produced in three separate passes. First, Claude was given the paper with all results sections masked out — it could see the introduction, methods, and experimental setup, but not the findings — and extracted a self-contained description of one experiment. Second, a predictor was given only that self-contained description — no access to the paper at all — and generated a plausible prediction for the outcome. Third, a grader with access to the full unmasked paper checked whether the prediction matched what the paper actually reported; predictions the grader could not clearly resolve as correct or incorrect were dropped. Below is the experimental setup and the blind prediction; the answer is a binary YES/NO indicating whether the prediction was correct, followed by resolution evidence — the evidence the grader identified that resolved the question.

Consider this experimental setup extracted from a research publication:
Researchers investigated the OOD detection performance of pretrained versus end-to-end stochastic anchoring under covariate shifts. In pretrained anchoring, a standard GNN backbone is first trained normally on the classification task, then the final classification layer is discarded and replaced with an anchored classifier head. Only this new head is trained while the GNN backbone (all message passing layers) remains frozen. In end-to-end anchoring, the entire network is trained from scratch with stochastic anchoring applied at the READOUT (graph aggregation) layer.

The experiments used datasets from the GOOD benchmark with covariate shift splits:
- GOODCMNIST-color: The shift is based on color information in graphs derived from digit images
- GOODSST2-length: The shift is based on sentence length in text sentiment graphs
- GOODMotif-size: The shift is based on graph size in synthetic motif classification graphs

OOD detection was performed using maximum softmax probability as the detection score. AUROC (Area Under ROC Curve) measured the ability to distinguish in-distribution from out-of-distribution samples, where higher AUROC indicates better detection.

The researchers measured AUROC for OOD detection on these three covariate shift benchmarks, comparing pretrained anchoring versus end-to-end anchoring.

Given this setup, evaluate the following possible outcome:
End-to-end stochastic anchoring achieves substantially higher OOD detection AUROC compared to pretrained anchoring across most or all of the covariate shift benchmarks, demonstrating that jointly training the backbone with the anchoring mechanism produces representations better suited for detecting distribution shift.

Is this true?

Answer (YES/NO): NO